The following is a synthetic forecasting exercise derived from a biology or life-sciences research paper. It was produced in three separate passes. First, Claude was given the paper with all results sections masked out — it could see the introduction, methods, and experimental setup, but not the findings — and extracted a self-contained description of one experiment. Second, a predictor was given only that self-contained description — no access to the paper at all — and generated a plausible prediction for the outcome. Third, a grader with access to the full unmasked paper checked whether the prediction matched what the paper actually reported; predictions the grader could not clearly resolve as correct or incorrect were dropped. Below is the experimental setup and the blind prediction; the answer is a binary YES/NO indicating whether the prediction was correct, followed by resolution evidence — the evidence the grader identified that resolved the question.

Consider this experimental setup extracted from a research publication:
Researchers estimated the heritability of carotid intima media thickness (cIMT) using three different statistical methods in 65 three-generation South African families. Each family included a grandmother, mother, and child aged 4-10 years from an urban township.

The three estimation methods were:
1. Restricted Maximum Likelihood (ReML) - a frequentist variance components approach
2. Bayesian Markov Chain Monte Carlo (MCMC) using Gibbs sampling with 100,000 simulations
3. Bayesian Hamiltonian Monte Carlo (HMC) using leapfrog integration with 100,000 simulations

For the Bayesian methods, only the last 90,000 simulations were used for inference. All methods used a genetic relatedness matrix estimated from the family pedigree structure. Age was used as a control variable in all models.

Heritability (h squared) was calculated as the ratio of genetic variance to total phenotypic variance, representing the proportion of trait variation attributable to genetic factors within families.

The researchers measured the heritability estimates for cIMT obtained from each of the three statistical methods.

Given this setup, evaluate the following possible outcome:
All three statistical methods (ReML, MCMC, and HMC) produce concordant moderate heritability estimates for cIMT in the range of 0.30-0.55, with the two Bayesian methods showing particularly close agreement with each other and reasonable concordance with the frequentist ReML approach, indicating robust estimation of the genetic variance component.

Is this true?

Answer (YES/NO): NO